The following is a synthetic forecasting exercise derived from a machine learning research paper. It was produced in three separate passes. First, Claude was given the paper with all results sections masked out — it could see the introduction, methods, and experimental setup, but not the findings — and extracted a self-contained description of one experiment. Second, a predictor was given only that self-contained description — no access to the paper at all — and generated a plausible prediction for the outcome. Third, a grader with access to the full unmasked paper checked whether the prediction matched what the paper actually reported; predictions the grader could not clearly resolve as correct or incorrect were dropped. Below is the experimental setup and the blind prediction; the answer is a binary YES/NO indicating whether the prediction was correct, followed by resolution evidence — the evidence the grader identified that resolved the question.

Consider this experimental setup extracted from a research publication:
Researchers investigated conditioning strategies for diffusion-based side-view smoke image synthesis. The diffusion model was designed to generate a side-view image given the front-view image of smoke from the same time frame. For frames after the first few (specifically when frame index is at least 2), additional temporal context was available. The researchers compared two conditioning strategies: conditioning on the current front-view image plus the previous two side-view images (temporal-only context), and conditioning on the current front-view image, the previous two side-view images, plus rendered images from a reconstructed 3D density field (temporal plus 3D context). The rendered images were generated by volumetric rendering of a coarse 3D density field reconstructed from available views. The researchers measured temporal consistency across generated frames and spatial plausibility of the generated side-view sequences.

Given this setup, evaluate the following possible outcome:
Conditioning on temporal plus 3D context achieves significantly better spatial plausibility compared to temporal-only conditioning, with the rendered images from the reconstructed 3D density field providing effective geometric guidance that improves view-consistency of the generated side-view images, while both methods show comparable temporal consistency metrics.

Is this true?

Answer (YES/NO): NO